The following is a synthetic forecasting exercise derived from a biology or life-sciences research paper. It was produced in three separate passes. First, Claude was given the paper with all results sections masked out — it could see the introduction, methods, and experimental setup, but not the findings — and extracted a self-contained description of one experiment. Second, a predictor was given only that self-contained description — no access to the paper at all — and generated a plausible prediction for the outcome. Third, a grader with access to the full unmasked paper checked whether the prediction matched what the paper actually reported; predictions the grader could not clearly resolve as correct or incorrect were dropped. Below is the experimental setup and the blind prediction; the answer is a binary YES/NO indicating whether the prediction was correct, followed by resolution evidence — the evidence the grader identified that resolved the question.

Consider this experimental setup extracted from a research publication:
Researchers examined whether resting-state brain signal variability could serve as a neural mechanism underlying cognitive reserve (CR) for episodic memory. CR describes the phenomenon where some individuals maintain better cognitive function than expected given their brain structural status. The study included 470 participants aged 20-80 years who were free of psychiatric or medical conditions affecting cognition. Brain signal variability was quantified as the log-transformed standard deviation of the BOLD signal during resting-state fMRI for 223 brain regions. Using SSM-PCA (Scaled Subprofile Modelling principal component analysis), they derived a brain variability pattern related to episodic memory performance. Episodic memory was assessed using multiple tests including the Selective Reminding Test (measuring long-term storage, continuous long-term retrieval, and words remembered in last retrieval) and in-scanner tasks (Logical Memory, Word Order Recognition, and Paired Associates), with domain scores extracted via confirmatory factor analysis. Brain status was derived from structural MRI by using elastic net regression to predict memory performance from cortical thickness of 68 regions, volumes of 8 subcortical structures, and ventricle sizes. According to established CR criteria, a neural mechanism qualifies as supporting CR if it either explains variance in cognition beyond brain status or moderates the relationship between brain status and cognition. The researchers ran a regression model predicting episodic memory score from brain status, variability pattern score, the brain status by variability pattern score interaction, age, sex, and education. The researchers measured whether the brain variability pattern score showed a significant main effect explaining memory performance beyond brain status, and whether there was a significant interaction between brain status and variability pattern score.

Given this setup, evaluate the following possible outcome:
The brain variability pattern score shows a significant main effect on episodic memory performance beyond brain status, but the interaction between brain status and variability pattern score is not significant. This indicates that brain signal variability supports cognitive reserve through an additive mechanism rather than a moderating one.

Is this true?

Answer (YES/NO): YES